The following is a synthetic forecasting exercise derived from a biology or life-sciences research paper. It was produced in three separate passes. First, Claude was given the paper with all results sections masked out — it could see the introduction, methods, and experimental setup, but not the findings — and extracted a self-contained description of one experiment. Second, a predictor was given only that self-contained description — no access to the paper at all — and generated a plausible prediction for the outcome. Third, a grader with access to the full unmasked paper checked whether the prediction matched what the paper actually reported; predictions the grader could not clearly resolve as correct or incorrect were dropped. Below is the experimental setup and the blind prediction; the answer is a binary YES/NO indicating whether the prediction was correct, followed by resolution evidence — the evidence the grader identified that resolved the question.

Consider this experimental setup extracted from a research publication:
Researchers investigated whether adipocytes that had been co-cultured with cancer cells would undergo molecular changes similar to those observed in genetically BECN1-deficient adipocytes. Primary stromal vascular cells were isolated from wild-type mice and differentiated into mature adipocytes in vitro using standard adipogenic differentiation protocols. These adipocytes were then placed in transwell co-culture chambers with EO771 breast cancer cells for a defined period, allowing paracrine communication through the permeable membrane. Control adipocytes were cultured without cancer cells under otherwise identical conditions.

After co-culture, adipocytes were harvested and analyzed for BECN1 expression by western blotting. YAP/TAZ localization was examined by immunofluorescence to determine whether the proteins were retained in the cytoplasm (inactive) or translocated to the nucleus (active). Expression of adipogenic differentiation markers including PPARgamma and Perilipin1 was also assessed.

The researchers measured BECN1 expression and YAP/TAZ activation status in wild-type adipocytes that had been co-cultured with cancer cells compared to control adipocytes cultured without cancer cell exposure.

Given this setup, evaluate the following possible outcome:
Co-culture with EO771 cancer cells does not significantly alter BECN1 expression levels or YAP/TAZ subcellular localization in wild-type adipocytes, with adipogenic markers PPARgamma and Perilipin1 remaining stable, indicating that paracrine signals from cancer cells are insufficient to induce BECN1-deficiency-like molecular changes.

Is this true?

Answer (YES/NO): NO